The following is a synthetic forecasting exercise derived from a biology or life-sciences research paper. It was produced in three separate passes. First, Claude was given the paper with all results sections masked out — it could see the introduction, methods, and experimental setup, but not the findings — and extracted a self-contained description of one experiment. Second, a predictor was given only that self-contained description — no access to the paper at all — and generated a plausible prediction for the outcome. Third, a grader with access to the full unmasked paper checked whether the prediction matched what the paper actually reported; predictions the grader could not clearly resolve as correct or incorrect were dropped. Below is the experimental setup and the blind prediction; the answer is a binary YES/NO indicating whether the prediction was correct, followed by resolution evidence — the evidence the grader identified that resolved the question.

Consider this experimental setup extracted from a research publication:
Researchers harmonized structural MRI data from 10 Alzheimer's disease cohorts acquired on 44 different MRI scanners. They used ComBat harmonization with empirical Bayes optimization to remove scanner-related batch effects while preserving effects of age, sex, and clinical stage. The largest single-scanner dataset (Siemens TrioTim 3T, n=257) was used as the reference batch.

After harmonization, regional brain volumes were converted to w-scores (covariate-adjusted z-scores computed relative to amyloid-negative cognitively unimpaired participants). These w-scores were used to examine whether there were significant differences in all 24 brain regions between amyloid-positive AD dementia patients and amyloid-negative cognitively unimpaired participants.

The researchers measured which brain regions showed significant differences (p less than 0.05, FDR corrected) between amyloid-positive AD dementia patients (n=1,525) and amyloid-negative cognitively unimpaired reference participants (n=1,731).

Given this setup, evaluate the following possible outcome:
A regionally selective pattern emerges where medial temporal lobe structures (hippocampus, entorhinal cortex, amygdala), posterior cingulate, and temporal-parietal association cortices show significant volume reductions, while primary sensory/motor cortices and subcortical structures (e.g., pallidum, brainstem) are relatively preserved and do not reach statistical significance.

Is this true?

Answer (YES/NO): NO